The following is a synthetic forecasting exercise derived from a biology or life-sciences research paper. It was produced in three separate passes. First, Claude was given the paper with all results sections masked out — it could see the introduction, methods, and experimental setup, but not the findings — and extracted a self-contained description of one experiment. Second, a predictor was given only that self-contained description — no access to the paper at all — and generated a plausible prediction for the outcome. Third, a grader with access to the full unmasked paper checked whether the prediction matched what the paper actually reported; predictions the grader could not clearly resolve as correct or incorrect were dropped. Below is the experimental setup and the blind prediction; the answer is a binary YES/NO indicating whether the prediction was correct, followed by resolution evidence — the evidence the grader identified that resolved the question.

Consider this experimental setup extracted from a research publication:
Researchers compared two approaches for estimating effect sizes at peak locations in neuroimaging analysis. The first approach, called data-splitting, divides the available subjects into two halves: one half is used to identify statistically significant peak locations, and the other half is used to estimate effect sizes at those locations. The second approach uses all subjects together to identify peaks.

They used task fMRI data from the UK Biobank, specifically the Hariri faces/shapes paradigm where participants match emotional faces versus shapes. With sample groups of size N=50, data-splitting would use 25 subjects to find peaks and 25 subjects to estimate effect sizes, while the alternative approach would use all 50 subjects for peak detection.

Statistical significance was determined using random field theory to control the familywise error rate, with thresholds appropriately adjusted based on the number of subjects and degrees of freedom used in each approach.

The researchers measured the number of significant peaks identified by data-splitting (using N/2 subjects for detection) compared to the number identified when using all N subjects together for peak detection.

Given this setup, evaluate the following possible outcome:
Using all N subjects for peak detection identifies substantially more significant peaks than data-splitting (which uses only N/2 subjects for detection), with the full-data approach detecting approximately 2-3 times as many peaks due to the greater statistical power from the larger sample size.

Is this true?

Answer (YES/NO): NO